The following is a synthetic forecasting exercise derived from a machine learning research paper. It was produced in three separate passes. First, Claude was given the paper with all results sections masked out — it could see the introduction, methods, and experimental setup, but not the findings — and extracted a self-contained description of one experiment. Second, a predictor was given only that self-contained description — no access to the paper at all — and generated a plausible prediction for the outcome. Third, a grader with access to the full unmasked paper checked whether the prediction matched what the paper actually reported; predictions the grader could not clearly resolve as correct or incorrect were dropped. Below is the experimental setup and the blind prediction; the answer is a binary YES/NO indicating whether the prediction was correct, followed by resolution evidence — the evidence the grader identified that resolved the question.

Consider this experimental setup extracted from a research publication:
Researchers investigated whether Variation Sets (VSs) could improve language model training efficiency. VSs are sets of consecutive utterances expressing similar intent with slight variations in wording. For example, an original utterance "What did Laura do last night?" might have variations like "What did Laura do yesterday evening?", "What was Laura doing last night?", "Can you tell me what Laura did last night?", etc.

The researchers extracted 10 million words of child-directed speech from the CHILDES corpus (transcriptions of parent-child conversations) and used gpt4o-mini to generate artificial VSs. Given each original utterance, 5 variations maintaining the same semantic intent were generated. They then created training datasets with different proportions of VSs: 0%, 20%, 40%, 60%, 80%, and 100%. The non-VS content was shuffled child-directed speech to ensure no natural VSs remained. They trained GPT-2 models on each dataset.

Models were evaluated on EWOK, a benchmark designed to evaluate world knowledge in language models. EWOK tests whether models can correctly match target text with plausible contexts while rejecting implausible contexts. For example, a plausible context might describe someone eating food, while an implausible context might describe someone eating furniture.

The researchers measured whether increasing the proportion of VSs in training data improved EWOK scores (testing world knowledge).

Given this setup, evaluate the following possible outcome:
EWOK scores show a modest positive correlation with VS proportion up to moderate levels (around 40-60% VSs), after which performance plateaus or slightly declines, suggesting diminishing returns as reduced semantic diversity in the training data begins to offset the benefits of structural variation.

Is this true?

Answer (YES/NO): NO